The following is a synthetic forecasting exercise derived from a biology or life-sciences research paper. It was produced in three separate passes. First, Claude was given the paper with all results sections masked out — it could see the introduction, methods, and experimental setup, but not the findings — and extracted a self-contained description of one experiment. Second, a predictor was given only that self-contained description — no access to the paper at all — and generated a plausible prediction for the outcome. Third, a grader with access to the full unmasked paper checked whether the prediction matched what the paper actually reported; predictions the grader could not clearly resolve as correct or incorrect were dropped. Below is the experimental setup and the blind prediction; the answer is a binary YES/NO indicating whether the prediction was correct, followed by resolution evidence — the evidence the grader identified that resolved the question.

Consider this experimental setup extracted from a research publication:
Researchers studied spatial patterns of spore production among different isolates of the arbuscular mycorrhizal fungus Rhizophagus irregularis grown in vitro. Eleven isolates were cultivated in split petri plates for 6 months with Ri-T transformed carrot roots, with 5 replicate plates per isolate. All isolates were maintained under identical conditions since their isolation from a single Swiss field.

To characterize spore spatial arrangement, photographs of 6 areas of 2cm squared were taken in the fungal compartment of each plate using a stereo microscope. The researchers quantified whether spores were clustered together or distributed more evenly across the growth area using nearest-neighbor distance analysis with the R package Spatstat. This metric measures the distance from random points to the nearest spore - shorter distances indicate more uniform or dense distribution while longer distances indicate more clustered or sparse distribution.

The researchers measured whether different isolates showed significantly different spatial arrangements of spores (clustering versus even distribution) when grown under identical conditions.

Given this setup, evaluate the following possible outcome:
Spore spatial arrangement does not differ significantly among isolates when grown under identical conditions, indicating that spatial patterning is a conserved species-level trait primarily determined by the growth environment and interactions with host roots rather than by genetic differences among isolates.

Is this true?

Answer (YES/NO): NO